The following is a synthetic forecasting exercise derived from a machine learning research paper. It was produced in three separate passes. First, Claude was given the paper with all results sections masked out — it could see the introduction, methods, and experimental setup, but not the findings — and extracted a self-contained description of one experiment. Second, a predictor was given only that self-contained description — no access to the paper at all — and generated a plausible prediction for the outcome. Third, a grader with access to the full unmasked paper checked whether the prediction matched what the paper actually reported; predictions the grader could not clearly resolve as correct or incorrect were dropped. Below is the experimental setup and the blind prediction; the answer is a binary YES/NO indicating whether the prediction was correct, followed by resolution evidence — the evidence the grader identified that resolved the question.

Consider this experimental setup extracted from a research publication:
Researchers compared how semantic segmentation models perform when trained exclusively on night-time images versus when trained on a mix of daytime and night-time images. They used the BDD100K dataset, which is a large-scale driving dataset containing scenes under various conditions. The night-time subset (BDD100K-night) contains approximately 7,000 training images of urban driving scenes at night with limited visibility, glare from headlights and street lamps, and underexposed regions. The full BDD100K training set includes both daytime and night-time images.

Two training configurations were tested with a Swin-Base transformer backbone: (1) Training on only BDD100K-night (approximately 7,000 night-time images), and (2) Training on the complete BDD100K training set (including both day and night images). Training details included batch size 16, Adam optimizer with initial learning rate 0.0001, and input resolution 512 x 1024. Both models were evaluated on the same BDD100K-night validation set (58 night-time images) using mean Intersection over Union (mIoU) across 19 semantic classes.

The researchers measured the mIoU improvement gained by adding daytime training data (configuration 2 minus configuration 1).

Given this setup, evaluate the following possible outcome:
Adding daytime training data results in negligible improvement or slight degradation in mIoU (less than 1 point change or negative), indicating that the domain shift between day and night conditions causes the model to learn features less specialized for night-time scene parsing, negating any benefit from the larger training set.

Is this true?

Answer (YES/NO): NO